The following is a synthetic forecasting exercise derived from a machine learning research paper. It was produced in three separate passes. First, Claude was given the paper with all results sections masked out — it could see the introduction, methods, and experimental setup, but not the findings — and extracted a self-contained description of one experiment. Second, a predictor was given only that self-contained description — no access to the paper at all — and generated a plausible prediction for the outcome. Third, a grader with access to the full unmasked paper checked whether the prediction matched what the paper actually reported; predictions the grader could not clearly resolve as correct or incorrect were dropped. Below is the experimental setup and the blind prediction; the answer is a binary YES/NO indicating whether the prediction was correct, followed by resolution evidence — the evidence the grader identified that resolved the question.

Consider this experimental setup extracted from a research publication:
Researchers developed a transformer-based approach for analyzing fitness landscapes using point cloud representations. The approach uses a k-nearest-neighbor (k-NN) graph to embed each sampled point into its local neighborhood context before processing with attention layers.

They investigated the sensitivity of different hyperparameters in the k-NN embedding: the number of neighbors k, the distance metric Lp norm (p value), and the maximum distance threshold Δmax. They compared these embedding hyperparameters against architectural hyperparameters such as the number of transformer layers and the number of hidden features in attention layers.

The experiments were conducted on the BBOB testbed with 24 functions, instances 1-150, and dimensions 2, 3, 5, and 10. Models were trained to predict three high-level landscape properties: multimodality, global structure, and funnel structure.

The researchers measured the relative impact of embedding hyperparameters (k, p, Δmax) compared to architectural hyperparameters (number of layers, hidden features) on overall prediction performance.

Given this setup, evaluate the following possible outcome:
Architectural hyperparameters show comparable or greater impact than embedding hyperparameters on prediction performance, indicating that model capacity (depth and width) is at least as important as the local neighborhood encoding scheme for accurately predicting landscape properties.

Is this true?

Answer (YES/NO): YES